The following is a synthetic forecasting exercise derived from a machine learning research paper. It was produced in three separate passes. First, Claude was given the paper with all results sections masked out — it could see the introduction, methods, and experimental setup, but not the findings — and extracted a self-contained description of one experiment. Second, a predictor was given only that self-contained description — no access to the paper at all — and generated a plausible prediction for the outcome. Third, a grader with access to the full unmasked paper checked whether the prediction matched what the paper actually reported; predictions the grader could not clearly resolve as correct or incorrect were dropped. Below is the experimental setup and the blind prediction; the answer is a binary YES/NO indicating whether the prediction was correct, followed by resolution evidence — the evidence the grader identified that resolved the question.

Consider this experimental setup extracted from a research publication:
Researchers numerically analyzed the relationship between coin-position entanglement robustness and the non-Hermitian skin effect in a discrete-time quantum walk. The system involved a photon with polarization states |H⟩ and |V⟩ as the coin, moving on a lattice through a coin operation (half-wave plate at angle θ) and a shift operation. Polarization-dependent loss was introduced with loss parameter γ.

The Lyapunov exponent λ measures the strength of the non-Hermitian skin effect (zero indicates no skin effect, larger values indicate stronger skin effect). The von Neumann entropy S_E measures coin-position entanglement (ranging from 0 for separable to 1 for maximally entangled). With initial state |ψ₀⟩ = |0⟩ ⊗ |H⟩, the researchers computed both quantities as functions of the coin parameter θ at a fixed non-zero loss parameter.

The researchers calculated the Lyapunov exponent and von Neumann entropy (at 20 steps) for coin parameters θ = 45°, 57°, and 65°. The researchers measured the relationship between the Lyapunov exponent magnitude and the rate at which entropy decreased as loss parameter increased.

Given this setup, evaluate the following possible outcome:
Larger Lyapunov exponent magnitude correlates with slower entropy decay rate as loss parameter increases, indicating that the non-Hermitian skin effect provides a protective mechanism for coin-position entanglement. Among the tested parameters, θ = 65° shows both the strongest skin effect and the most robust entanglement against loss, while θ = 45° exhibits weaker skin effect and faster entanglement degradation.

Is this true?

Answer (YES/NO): NO